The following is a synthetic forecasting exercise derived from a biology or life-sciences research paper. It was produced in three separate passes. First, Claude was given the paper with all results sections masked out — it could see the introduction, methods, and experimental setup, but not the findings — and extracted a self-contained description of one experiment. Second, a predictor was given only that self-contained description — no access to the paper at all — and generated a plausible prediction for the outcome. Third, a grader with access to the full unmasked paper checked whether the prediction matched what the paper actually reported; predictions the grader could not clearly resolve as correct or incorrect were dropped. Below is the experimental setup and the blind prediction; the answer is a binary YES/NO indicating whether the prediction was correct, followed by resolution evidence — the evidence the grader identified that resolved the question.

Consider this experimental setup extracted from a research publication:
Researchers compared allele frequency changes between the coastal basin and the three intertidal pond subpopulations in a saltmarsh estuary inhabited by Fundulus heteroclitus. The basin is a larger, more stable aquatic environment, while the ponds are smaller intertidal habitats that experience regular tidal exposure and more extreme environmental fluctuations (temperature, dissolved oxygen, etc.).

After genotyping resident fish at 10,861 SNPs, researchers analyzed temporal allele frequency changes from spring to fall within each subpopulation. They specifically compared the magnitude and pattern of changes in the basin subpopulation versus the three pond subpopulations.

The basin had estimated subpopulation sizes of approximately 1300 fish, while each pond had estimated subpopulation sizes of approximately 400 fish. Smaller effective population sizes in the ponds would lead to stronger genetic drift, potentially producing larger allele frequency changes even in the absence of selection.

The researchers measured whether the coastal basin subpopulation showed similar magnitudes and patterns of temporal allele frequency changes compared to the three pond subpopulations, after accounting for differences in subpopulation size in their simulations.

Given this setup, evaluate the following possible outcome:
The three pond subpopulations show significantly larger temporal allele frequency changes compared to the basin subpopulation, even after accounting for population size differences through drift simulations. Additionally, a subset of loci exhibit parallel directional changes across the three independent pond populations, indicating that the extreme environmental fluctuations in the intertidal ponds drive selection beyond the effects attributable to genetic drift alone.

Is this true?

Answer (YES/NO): NO